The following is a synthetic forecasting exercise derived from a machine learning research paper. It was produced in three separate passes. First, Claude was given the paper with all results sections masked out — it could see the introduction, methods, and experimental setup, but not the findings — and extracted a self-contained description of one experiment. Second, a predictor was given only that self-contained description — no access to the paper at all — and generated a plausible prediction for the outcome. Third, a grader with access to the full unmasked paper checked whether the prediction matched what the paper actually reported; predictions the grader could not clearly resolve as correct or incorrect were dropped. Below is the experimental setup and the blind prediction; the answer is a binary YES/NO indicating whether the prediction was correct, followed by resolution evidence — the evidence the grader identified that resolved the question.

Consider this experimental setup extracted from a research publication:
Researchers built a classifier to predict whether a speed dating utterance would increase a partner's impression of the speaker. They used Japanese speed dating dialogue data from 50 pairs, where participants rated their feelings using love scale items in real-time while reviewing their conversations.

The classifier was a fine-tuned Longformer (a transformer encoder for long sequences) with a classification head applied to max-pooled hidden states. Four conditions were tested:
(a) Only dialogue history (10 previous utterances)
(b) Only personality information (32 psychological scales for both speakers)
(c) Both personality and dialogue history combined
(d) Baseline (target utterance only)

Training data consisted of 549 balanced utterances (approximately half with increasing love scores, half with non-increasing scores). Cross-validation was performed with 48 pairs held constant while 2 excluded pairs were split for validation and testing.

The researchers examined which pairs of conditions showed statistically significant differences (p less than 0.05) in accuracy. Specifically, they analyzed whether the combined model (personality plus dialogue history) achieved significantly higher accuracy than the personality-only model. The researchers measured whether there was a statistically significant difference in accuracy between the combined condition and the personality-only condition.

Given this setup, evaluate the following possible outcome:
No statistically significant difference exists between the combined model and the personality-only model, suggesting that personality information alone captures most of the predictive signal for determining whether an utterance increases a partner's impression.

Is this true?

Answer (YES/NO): YES